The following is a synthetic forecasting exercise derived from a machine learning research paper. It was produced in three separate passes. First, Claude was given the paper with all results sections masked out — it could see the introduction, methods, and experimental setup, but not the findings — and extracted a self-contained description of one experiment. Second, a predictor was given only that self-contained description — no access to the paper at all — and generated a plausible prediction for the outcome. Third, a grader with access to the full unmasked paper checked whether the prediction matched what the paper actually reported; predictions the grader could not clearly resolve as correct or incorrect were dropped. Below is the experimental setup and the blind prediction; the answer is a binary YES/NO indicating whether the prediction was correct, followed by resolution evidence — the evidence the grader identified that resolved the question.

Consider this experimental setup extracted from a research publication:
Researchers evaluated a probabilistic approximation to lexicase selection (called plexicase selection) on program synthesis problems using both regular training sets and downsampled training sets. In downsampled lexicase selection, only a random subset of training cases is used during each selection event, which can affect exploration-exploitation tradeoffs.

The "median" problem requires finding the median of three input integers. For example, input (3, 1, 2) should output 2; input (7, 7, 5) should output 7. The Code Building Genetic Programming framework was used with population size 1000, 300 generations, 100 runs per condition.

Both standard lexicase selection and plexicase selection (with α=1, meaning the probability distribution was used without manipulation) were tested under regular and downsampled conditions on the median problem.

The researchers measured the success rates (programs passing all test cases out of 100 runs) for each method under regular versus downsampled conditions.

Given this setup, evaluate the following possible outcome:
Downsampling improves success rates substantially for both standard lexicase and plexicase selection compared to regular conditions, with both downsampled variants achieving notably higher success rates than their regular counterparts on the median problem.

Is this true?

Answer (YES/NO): NO